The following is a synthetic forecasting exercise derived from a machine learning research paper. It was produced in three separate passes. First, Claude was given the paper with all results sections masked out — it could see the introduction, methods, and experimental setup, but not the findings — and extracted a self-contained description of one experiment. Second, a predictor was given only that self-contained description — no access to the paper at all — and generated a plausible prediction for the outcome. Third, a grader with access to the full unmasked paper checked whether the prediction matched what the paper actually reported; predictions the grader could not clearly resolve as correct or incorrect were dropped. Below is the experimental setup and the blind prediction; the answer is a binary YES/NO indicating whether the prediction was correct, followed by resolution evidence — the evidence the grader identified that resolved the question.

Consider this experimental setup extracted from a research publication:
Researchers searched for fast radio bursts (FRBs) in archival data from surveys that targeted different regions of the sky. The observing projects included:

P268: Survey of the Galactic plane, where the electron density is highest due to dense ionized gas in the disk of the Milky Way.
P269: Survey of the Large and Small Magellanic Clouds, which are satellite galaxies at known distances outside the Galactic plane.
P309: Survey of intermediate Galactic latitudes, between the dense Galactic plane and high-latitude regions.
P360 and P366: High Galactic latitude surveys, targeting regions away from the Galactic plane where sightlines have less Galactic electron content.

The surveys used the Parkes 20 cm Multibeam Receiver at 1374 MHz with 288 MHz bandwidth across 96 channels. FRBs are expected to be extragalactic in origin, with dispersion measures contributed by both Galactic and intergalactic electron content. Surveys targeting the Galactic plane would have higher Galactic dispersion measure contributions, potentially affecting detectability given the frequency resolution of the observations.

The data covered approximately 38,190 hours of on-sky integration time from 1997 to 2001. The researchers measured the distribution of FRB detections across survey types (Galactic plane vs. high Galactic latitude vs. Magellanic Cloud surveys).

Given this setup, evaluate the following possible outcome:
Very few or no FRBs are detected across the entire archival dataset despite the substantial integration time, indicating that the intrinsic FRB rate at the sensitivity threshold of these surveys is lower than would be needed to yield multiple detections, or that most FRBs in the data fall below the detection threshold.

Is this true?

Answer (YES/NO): NO